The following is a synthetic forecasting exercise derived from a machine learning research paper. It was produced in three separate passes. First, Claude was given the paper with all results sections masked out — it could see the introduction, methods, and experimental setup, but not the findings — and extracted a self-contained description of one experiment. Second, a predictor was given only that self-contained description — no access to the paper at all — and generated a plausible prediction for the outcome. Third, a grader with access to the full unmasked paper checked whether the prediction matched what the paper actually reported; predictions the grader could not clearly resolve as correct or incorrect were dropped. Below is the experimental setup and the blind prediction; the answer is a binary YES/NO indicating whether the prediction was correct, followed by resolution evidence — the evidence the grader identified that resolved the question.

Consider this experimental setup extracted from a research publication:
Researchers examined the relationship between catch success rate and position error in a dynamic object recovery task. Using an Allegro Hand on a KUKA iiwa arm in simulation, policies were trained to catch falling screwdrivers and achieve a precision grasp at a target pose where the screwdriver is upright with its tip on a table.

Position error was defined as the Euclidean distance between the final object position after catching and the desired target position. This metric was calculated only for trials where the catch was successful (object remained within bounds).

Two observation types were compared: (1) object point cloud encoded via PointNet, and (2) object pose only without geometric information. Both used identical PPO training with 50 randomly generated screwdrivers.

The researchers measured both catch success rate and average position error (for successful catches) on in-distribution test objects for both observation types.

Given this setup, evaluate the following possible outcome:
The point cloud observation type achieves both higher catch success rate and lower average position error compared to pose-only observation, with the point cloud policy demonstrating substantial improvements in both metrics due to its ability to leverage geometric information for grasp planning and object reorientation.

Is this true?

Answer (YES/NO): NO